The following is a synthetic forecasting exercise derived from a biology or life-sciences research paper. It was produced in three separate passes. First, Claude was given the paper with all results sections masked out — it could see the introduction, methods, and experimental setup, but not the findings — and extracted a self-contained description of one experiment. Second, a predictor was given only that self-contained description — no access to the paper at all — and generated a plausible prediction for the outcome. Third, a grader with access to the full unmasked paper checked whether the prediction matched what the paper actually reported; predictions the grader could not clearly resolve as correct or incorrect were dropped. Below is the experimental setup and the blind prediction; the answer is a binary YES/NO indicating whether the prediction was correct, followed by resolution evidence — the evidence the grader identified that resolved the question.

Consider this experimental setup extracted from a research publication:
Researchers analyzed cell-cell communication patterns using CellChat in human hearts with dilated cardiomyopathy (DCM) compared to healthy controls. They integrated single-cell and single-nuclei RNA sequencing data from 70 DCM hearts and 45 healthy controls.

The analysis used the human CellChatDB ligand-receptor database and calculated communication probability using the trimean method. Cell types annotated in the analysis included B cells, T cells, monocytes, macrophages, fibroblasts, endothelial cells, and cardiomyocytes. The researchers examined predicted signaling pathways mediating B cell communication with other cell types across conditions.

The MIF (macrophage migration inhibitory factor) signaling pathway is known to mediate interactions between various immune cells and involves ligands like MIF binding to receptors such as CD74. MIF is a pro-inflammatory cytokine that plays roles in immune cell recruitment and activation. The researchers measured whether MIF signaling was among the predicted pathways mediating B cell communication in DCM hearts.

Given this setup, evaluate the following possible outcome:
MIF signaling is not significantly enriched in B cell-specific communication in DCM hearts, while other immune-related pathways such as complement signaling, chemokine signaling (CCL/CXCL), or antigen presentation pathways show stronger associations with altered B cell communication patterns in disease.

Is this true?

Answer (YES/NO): NO